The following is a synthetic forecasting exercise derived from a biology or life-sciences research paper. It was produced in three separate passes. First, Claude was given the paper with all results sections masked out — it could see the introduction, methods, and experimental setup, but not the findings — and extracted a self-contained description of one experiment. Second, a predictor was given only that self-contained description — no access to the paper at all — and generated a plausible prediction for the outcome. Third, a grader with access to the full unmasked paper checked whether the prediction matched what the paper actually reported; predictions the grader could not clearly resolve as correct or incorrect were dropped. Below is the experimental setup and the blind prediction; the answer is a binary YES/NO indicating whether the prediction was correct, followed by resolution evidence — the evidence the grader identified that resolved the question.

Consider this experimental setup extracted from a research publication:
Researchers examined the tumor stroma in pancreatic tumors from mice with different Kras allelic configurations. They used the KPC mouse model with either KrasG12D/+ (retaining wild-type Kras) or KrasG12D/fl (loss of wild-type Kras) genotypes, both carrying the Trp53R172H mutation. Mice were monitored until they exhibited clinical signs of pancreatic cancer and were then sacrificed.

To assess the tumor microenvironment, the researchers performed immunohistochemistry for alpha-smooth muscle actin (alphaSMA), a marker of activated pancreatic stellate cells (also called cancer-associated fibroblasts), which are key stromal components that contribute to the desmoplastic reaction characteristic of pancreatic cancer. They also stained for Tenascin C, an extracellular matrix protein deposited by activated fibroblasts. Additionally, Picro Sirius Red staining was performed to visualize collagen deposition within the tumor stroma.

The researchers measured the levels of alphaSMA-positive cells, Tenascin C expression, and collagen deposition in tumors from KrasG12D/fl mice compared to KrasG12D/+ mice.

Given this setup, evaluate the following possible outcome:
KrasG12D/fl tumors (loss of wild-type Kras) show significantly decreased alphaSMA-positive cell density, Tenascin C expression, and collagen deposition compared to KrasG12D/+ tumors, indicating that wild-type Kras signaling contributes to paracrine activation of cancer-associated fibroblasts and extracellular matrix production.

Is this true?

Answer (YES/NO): NO